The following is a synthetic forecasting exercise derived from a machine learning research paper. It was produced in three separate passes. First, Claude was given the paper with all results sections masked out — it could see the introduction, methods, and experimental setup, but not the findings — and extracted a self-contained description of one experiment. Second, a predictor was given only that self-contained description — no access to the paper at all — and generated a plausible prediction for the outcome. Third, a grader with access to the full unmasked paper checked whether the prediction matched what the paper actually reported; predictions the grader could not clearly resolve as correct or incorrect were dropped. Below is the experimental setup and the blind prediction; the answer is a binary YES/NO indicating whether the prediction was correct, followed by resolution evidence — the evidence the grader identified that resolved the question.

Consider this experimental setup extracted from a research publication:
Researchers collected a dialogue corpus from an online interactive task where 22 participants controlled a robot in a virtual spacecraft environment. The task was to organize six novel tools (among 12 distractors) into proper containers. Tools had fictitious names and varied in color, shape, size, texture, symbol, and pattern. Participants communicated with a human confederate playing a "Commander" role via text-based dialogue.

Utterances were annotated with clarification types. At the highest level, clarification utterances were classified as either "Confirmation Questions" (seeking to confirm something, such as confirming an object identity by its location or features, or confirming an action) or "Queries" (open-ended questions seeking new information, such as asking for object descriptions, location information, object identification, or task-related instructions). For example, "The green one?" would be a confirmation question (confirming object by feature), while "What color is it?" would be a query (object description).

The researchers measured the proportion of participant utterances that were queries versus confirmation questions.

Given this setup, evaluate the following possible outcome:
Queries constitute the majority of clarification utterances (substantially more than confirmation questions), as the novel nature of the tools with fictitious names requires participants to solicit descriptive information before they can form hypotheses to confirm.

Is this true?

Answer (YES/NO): YES